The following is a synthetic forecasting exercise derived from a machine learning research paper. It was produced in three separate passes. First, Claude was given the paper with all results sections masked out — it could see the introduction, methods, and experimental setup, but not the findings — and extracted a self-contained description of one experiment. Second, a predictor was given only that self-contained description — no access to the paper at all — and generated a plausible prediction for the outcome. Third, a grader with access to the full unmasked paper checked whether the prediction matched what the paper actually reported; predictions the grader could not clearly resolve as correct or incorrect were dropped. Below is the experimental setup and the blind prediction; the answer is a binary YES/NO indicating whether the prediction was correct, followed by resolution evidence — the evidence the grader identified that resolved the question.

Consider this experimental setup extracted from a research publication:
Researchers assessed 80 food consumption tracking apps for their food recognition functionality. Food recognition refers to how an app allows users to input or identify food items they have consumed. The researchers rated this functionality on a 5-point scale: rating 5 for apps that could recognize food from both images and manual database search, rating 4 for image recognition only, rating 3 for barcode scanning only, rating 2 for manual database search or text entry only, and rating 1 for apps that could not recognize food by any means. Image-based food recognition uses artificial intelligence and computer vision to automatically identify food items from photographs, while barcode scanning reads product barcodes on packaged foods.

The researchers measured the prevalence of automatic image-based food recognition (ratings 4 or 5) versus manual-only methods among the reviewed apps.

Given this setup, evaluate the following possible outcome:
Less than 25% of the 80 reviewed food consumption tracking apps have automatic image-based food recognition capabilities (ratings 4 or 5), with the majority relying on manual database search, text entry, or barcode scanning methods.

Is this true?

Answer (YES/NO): YES